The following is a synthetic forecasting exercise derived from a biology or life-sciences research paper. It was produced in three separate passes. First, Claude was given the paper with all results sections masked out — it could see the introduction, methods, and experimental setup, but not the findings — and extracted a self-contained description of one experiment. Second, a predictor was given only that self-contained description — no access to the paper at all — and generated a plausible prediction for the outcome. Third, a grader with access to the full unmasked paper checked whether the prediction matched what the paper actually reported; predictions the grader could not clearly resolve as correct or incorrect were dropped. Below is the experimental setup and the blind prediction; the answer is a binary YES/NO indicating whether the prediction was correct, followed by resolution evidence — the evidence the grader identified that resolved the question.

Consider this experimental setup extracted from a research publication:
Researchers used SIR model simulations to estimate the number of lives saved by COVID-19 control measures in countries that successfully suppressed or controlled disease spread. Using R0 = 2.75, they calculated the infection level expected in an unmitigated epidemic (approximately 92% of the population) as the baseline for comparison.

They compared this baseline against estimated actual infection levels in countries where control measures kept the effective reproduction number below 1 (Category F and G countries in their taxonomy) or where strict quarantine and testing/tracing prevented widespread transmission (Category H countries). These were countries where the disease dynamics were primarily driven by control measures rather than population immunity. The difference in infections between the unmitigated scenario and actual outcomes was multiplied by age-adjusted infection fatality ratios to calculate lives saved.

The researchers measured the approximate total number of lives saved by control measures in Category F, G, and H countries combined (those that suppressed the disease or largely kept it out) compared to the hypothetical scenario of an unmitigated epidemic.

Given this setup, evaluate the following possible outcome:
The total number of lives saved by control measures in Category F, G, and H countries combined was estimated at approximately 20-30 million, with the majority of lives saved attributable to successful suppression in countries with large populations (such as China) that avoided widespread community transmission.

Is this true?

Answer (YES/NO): NO